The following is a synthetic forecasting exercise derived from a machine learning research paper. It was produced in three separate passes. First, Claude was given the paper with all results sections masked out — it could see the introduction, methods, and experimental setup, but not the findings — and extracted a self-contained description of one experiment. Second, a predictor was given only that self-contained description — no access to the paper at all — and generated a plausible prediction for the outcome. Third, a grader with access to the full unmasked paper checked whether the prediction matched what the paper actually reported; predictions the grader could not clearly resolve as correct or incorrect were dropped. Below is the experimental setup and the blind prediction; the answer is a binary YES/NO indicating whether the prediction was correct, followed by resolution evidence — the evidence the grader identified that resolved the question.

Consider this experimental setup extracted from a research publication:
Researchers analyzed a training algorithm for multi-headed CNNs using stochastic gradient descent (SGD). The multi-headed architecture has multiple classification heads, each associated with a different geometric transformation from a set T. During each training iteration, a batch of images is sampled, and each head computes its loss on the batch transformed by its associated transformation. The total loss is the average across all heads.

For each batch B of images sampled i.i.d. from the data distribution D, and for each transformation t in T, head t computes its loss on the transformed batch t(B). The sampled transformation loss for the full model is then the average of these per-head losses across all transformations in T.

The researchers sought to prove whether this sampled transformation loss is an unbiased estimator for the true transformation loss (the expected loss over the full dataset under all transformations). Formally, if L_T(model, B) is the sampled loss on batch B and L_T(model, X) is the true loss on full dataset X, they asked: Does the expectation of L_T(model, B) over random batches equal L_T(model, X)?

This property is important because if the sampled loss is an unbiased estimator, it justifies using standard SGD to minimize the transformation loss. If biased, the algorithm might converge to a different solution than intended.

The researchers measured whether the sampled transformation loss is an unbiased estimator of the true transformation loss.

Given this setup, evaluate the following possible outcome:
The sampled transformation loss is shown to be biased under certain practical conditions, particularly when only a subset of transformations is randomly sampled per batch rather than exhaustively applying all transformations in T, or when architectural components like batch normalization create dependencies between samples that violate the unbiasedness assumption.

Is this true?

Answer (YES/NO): NO